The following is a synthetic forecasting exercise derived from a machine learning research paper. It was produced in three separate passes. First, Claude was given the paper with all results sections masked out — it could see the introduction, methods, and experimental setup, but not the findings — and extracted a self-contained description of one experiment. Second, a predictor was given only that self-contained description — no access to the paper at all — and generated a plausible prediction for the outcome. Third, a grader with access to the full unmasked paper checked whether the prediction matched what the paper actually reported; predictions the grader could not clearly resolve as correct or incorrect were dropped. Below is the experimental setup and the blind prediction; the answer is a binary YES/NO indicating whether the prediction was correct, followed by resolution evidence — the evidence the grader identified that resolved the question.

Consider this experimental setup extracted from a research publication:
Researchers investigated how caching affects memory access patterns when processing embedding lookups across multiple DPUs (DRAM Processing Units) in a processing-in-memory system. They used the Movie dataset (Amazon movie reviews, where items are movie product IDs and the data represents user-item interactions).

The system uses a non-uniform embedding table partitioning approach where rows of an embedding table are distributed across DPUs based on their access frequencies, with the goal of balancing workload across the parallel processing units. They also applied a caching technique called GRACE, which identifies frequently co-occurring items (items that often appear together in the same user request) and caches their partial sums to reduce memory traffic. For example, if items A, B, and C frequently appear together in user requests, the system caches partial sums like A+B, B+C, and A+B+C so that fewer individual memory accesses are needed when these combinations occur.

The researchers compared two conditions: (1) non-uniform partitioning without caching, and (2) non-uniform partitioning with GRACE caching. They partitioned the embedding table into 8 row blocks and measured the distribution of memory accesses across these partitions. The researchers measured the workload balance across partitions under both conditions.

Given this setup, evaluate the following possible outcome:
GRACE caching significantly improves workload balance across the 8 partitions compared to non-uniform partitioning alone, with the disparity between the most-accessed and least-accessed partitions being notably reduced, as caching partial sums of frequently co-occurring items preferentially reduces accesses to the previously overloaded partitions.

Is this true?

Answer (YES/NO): NO